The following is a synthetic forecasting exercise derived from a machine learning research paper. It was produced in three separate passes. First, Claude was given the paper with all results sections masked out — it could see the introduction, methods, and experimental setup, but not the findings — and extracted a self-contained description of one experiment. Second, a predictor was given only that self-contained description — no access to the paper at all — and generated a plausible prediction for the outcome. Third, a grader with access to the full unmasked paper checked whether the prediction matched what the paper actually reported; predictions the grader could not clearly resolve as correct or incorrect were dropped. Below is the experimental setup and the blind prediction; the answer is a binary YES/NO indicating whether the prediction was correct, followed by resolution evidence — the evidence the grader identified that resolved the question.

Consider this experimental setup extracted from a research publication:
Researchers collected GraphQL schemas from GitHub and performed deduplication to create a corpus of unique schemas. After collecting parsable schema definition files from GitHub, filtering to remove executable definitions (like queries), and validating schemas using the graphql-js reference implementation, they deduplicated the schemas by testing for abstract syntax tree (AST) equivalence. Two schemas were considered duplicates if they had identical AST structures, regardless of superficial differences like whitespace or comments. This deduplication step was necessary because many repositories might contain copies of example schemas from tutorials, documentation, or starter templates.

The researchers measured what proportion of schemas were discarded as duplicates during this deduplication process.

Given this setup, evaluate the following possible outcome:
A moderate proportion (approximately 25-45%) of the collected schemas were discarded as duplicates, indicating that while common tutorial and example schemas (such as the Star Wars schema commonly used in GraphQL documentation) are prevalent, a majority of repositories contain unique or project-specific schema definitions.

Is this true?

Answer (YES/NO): NO